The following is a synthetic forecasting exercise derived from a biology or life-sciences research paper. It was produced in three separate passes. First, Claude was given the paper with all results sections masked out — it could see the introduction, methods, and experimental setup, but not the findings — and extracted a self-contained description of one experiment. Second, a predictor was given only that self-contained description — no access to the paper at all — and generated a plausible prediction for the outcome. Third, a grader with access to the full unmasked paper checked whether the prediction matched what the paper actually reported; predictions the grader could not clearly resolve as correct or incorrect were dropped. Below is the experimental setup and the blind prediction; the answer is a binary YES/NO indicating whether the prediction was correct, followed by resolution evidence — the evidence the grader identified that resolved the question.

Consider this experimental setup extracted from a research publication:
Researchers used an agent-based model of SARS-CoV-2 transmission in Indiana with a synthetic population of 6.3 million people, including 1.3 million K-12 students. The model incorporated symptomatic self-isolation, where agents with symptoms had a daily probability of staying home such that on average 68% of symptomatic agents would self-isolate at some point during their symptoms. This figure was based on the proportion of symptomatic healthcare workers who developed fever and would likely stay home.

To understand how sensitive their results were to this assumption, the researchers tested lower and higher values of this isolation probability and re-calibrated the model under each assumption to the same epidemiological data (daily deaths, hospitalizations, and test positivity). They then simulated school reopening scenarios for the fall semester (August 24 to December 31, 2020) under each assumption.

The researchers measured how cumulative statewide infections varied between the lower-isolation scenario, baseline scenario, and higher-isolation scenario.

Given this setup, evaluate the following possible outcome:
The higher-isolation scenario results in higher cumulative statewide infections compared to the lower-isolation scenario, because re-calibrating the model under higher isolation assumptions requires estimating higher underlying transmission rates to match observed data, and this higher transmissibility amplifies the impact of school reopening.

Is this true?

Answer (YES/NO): NO